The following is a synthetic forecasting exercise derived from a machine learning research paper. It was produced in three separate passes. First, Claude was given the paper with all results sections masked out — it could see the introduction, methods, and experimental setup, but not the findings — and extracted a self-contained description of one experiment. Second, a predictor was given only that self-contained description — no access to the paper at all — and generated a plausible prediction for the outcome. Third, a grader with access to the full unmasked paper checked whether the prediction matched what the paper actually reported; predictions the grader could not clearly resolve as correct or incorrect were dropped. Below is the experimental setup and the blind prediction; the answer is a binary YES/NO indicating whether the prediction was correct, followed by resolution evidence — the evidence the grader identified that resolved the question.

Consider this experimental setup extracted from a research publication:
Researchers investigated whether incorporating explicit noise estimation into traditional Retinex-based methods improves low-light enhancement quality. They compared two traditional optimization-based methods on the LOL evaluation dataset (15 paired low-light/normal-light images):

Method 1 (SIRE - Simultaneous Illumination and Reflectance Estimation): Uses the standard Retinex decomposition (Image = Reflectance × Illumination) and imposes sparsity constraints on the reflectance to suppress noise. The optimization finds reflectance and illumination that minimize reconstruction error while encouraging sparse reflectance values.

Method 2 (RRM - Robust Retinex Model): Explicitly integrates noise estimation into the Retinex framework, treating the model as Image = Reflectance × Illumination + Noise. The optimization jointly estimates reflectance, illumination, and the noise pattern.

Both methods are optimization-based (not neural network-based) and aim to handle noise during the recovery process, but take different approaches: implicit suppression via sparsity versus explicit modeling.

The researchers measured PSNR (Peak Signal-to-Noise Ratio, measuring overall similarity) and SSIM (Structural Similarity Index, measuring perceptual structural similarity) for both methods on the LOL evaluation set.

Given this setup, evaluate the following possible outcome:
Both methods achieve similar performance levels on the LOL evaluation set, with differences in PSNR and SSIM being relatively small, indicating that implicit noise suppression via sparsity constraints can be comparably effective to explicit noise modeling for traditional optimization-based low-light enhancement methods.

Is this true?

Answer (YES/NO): NO